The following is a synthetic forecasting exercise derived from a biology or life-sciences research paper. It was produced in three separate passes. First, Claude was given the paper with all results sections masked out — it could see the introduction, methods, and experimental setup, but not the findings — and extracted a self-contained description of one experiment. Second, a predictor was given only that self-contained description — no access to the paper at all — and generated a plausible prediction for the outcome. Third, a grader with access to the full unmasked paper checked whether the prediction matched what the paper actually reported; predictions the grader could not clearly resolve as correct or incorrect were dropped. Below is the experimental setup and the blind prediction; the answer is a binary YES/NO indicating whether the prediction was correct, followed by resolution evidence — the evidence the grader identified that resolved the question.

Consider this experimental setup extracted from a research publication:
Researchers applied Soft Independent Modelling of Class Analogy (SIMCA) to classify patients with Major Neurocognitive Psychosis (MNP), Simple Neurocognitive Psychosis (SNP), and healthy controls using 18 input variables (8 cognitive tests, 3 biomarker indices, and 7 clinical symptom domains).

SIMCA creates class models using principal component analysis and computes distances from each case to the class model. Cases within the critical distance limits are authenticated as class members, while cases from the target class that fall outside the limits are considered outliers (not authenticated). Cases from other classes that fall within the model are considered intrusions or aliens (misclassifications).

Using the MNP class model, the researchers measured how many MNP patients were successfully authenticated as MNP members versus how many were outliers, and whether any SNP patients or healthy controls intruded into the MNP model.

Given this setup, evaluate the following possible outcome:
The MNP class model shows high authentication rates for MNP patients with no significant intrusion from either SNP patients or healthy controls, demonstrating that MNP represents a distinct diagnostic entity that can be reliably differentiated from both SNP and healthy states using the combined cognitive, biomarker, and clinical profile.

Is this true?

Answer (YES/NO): YES